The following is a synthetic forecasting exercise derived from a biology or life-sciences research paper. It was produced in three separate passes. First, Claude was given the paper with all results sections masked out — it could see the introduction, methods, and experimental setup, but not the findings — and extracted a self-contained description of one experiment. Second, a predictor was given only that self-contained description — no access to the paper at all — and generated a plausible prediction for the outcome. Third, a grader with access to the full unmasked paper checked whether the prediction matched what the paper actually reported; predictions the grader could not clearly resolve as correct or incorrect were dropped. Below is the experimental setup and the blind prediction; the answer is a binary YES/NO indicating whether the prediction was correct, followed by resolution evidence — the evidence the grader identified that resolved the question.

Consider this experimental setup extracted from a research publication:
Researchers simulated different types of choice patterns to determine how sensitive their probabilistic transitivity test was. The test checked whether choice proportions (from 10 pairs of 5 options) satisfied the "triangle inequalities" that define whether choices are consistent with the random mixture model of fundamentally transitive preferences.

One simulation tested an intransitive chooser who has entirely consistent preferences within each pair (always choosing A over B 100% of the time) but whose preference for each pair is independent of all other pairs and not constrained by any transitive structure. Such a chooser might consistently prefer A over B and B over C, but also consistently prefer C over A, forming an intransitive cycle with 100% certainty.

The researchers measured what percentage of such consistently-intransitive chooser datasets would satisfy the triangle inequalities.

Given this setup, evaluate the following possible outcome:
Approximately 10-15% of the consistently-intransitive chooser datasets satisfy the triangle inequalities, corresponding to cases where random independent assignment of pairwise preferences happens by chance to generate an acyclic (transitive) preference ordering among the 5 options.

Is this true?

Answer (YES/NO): YES